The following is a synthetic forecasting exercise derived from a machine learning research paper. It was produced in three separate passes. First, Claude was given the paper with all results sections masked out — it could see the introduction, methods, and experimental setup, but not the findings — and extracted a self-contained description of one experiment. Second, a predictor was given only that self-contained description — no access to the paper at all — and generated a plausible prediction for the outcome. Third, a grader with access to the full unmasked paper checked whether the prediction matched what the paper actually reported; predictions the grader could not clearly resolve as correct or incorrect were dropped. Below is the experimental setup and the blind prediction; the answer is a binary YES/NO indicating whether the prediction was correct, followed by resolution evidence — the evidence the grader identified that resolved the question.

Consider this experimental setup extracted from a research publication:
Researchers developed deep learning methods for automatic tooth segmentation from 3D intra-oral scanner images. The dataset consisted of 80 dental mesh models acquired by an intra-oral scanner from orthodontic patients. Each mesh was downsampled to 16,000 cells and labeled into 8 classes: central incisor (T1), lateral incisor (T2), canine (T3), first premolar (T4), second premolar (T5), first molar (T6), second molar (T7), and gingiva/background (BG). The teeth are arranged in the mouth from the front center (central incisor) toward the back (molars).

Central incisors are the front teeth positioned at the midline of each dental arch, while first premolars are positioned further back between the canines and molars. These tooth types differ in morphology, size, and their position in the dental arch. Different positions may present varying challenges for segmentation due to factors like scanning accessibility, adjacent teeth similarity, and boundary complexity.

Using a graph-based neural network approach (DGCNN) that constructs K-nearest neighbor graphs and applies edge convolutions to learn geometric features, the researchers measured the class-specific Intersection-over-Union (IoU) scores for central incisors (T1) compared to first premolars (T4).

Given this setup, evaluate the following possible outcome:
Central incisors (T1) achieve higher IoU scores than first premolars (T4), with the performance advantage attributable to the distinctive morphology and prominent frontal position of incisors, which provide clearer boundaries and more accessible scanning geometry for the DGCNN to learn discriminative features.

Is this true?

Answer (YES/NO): NO